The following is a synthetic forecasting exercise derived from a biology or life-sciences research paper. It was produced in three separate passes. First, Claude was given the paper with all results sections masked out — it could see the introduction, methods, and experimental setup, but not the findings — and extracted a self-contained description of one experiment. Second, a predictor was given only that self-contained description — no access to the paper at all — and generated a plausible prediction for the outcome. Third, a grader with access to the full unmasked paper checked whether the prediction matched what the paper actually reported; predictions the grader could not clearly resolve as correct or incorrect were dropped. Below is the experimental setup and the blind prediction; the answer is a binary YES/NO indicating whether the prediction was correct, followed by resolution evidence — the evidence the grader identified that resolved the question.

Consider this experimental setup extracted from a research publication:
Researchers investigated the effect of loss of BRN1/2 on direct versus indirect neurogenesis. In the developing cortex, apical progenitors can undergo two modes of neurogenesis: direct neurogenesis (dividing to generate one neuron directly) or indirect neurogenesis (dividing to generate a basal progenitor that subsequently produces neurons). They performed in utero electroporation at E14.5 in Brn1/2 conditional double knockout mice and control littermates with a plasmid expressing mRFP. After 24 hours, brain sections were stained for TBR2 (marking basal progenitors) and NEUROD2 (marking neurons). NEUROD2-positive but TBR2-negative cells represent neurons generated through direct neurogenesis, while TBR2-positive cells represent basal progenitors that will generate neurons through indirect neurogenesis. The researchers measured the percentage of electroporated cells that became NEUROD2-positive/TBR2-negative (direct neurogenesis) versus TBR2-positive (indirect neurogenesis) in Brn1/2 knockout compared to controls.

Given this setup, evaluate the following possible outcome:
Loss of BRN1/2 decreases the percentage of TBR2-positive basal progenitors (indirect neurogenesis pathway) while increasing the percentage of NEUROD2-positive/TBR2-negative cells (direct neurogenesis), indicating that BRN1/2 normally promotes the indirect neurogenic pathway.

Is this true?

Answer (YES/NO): YES